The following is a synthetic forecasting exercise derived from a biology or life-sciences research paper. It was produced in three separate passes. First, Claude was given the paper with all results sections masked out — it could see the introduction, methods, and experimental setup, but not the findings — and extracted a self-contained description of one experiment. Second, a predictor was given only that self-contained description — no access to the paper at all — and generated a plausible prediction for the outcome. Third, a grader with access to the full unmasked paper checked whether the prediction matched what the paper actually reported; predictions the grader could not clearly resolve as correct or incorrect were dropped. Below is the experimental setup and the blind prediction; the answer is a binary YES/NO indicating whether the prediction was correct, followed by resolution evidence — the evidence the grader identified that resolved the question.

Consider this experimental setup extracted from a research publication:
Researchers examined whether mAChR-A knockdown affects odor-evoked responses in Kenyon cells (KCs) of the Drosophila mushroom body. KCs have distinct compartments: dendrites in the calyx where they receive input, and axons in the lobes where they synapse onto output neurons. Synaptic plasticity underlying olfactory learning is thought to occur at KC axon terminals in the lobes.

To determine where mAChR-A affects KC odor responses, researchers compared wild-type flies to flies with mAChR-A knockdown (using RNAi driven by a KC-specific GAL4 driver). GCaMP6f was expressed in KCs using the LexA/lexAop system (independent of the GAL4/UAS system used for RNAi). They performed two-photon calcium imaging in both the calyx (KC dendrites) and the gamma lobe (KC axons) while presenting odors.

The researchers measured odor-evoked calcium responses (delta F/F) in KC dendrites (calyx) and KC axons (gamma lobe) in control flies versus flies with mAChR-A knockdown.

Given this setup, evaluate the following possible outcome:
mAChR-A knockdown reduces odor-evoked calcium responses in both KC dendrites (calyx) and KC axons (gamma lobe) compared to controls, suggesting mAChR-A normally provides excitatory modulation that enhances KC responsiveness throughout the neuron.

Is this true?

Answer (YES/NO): NO